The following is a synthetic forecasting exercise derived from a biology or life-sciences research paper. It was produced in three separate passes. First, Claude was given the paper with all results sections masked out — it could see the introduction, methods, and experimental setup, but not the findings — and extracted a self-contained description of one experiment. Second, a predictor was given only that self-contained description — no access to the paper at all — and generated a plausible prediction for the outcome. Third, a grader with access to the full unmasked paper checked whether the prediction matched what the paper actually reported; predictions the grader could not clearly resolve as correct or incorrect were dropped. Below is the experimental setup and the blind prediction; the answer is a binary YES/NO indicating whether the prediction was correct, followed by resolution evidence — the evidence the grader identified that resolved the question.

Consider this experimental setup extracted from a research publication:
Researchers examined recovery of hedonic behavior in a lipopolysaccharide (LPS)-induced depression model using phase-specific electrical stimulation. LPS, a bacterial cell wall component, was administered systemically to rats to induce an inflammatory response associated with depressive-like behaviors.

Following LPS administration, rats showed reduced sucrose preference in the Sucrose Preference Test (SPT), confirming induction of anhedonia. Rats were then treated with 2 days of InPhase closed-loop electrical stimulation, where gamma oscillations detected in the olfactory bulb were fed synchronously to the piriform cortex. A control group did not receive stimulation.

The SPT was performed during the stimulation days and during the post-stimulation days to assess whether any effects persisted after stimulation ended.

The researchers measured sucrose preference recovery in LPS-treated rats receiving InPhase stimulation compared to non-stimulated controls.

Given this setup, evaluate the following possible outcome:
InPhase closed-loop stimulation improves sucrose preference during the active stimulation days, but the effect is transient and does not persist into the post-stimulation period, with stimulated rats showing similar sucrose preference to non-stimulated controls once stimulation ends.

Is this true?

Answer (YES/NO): NO